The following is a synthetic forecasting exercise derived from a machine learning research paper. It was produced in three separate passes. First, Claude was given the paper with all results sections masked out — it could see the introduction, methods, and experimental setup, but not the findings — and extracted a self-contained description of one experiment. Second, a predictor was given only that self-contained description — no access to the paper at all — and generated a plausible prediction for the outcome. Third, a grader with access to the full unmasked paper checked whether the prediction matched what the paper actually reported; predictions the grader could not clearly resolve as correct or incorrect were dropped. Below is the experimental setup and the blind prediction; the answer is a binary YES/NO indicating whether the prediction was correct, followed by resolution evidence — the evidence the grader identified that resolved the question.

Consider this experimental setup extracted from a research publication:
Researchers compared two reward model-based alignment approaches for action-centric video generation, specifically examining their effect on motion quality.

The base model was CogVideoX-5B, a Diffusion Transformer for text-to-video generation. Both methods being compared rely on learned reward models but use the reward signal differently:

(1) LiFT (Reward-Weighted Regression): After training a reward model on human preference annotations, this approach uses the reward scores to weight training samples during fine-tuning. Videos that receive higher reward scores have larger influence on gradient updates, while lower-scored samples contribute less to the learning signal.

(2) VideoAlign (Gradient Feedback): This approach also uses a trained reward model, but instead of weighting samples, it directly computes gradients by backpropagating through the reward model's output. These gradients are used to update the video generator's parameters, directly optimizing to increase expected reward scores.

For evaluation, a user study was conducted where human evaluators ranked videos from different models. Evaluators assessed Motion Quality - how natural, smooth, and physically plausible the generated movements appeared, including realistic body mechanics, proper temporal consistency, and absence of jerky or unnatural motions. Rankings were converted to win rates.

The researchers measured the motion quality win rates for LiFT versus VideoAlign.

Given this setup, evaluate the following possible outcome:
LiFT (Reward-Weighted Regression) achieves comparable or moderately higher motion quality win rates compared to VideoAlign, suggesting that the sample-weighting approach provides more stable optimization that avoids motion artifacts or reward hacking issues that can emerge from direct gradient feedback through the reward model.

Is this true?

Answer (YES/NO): YES